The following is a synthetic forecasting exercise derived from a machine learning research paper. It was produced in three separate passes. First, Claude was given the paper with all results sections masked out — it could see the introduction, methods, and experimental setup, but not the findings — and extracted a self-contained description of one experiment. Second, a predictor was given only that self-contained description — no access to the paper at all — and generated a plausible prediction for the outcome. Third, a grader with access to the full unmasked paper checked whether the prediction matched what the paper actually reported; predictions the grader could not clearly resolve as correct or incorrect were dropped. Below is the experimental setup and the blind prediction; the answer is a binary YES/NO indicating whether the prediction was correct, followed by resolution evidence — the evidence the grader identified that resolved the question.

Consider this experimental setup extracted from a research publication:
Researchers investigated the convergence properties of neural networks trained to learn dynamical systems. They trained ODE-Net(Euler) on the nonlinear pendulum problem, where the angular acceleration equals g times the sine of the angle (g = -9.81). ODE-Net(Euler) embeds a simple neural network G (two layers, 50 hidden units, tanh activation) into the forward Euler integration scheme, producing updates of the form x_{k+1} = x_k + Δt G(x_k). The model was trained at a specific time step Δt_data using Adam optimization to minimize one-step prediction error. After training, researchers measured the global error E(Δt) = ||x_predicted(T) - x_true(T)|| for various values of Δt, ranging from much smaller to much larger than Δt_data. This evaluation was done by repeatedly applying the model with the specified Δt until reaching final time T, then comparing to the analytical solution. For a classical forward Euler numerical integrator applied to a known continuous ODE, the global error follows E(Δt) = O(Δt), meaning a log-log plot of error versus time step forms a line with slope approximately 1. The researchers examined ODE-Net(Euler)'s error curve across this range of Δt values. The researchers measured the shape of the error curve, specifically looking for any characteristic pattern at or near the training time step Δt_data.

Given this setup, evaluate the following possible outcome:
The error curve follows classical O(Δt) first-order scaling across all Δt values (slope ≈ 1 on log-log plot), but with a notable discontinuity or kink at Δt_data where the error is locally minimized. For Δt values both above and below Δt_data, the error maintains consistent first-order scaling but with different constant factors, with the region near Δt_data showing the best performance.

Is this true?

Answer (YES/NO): NO